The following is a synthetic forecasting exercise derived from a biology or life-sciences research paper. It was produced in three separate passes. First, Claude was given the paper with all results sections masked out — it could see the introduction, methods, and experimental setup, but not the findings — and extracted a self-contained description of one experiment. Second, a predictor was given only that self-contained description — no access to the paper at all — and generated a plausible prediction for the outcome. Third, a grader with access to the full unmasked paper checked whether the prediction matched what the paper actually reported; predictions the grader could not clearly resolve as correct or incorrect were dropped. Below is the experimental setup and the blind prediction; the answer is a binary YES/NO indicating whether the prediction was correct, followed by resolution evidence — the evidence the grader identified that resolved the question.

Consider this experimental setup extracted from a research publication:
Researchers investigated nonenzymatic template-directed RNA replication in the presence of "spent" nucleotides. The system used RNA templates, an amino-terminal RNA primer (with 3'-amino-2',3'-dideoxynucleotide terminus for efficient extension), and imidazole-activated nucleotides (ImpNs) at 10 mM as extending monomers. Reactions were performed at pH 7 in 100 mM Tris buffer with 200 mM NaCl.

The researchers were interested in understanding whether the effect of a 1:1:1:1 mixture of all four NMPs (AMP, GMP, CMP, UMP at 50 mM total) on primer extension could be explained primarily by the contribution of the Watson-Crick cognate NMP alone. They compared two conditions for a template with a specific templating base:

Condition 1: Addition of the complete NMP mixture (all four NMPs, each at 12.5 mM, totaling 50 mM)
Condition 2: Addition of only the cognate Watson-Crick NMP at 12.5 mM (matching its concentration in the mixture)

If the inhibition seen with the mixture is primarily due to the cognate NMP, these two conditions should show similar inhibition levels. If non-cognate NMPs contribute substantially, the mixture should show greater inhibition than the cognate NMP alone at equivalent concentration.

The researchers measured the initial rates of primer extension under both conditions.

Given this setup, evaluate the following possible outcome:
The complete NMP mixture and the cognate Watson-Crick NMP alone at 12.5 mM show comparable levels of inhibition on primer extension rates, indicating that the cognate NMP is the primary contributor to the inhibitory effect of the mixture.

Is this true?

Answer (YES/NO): YES